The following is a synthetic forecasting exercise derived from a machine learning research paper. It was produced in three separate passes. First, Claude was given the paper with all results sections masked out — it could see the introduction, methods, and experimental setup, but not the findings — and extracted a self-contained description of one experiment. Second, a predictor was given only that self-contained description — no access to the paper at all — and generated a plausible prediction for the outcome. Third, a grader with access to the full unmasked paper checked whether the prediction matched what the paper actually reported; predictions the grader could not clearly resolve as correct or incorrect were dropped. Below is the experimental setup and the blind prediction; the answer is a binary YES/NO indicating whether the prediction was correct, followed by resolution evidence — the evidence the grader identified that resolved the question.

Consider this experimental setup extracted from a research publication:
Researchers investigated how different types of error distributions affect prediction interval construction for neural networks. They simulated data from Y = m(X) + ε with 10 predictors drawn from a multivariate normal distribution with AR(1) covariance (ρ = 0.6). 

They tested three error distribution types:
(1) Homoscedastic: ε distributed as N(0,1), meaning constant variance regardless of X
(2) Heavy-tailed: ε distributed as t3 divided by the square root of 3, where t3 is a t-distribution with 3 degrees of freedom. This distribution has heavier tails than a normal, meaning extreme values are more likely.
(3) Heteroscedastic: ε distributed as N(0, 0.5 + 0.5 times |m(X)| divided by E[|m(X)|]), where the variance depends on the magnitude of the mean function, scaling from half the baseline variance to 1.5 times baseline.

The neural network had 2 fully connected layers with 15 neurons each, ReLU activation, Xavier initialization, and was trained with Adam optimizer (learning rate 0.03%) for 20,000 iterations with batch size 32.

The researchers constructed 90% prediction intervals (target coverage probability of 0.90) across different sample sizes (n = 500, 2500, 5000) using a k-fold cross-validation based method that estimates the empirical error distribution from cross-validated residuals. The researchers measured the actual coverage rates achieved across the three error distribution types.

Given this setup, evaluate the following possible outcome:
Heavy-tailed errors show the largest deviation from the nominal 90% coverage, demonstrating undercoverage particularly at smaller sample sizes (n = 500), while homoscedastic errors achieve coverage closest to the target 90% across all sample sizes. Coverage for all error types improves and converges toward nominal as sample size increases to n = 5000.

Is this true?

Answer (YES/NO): NO